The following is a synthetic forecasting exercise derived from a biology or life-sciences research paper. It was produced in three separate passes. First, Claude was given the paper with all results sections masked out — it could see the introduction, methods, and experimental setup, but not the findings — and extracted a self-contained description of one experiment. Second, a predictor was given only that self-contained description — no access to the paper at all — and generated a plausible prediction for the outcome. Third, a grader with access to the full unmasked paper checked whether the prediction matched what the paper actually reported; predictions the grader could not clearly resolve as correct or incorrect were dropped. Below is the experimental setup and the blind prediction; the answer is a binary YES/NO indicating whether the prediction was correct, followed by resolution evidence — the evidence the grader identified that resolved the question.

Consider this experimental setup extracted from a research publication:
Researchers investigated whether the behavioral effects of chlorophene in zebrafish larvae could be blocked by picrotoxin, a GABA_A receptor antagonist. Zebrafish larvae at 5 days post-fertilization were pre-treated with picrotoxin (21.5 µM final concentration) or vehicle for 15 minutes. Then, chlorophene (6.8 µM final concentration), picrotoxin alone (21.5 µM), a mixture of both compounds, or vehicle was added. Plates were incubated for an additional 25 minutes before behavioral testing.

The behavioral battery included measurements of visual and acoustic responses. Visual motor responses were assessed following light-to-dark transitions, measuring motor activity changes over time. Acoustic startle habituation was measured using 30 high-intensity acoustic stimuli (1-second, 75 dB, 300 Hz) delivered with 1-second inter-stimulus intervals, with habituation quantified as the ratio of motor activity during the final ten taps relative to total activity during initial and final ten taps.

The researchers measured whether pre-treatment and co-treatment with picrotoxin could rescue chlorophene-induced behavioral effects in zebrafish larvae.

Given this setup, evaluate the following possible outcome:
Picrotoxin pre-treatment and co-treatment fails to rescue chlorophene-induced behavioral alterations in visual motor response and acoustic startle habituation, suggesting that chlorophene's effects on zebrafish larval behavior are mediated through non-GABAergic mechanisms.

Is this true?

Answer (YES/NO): NO